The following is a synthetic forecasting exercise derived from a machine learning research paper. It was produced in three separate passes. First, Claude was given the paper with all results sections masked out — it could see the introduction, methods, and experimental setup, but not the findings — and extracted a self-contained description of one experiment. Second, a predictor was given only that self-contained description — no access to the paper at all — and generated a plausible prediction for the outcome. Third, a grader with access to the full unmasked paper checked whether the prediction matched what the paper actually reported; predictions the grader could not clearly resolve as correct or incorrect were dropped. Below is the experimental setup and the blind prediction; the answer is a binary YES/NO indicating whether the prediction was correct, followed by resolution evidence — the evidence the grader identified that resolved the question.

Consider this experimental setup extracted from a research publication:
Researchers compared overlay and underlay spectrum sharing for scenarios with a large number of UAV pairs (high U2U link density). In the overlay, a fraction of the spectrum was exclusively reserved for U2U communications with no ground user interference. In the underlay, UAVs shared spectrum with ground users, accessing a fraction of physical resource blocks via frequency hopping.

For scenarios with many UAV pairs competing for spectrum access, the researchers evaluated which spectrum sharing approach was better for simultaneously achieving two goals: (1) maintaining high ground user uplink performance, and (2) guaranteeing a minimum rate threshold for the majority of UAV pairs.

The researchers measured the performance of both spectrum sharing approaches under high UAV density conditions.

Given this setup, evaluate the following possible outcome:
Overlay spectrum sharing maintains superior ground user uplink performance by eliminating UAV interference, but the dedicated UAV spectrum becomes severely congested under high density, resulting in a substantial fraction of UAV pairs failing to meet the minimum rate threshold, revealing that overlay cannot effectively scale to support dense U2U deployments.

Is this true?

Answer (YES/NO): NO